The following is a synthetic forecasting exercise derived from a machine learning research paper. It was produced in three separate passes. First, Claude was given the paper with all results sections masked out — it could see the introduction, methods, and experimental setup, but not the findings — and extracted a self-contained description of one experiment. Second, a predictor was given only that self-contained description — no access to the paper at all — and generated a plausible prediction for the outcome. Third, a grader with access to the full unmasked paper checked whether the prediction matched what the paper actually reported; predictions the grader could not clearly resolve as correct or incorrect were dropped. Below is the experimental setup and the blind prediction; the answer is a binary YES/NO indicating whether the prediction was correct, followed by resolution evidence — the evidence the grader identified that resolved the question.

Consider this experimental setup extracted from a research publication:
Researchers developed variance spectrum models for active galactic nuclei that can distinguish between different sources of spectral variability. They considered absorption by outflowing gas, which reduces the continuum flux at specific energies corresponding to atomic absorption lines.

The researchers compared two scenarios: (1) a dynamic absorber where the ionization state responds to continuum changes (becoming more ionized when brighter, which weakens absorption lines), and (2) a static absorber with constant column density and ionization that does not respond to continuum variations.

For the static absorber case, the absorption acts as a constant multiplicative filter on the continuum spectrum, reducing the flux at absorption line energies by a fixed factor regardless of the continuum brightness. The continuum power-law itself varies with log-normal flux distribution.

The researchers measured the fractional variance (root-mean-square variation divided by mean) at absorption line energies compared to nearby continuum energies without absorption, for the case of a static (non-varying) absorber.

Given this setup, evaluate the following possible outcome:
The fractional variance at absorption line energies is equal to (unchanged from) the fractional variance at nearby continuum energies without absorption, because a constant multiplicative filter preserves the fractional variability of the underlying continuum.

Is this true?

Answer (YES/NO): YES